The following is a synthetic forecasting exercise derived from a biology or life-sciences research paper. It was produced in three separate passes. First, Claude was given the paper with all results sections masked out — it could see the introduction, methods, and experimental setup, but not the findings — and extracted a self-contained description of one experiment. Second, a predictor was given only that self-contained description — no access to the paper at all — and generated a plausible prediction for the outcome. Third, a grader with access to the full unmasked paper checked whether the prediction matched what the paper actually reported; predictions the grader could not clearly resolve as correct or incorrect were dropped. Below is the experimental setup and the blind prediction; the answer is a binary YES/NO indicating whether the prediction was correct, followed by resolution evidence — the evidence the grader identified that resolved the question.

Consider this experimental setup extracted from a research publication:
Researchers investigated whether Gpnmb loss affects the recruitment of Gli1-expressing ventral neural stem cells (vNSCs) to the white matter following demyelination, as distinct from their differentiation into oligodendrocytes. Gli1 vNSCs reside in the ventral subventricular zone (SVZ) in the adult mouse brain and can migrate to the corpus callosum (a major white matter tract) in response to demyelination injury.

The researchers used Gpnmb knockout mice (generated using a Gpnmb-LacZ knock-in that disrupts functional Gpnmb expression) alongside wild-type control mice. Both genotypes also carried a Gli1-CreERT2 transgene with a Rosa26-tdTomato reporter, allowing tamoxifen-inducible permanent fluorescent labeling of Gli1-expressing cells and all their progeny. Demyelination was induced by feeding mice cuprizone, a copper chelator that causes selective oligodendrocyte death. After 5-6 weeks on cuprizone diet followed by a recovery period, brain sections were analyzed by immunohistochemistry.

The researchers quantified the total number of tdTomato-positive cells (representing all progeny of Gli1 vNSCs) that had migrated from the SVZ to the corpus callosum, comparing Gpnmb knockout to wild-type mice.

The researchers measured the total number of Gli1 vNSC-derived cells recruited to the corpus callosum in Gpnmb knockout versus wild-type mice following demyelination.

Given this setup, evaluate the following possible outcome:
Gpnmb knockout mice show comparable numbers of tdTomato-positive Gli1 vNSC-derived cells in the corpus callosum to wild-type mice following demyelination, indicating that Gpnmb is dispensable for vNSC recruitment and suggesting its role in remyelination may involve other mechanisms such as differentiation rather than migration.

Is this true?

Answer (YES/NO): YES